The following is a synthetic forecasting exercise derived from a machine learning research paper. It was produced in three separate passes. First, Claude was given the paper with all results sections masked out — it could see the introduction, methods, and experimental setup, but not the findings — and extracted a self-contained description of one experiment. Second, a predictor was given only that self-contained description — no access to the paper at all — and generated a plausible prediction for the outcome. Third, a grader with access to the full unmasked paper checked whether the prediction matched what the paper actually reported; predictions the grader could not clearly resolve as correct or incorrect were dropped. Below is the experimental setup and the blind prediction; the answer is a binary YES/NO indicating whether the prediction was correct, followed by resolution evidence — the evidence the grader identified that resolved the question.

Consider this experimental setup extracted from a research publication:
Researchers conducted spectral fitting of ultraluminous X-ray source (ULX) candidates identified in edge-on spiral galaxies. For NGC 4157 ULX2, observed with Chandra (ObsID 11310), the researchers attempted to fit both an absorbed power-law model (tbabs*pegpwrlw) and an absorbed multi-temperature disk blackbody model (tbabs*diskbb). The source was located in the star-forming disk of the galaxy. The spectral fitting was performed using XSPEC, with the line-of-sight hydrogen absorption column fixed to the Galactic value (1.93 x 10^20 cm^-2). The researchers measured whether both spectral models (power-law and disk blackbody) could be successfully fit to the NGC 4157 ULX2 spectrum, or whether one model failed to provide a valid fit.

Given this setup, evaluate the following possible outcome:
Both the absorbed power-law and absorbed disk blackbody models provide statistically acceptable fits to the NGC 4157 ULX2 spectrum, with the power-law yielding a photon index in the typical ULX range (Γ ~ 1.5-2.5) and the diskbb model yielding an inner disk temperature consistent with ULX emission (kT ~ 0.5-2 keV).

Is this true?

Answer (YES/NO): NO